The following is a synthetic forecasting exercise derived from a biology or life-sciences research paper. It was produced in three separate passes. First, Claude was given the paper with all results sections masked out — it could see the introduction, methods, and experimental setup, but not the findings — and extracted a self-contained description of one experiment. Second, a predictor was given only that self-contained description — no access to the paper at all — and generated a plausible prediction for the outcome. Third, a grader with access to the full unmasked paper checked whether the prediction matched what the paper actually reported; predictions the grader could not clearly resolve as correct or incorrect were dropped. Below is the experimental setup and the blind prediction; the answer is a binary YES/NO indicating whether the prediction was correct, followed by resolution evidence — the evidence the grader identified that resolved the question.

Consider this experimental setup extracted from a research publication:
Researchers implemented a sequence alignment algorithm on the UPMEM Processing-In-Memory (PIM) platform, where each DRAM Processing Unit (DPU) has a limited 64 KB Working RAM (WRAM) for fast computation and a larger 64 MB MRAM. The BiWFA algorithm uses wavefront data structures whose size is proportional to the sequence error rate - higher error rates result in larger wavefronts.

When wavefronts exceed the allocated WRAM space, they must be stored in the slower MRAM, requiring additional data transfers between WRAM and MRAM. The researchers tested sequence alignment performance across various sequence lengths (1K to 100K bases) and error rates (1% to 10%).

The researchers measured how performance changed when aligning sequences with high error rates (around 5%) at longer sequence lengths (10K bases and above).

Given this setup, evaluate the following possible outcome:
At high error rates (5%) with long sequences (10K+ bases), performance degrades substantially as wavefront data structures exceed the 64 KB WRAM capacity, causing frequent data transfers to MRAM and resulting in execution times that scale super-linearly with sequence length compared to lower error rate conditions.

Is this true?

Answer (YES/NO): YES